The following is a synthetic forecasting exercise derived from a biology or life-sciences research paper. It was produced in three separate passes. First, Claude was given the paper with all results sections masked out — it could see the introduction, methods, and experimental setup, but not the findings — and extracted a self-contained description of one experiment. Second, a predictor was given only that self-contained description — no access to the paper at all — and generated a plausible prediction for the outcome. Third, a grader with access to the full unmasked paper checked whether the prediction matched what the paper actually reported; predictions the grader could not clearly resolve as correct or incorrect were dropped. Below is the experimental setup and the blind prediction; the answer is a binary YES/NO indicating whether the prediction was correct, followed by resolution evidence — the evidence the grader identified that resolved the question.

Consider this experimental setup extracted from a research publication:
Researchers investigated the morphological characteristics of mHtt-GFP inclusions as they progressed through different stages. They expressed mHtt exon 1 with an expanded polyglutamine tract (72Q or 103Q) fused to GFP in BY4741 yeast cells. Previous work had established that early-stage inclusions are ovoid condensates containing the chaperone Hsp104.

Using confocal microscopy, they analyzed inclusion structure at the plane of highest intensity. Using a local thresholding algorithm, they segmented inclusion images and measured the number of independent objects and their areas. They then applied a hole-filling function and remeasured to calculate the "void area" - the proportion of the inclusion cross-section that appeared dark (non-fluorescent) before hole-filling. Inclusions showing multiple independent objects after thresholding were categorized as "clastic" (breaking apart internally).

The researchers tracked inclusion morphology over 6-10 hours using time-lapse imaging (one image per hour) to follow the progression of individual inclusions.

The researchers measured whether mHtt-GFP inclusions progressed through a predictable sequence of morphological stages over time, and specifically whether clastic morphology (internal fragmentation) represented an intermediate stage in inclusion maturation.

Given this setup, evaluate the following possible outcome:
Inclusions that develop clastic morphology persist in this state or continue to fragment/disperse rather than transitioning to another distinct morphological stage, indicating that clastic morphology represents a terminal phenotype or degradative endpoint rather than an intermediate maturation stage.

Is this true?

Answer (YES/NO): YES